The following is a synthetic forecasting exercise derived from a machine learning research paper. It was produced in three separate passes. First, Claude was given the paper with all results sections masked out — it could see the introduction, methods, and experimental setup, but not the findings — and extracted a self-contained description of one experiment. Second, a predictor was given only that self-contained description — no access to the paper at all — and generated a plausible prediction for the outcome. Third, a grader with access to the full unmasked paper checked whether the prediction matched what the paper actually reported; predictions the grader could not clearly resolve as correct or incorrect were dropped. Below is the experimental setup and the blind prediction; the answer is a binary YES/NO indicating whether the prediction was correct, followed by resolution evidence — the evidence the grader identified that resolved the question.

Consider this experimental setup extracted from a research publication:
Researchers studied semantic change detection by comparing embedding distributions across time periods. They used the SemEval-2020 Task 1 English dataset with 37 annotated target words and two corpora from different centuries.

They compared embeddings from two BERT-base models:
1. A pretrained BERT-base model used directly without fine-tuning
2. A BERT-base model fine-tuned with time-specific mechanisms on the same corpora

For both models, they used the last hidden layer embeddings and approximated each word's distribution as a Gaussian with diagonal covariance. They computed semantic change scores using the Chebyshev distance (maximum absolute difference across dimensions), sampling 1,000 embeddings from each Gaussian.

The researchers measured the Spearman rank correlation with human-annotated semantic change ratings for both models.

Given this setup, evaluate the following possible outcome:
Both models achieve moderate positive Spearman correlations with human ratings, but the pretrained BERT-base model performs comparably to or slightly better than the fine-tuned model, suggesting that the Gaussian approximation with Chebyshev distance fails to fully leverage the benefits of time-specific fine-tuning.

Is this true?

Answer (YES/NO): NO